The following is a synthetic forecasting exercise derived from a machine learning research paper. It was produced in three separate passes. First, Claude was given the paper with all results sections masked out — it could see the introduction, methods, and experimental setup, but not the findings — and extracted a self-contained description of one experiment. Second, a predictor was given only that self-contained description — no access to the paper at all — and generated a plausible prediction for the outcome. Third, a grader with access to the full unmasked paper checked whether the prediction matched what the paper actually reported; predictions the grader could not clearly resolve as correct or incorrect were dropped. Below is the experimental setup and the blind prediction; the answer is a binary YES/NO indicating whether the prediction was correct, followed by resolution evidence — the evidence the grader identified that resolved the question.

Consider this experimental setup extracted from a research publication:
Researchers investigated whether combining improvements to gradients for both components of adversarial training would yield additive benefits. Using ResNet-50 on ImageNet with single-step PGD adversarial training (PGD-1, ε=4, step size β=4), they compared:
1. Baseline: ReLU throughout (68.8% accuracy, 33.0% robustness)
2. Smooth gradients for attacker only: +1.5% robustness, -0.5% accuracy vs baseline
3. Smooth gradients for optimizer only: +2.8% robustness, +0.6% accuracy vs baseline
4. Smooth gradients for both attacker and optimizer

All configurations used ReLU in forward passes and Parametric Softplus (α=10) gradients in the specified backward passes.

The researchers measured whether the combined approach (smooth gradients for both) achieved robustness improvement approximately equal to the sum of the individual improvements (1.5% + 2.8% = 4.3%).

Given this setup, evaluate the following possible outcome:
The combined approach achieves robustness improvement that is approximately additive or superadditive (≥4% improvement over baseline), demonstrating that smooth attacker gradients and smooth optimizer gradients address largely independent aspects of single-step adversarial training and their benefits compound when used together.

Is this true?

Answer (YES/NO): NO